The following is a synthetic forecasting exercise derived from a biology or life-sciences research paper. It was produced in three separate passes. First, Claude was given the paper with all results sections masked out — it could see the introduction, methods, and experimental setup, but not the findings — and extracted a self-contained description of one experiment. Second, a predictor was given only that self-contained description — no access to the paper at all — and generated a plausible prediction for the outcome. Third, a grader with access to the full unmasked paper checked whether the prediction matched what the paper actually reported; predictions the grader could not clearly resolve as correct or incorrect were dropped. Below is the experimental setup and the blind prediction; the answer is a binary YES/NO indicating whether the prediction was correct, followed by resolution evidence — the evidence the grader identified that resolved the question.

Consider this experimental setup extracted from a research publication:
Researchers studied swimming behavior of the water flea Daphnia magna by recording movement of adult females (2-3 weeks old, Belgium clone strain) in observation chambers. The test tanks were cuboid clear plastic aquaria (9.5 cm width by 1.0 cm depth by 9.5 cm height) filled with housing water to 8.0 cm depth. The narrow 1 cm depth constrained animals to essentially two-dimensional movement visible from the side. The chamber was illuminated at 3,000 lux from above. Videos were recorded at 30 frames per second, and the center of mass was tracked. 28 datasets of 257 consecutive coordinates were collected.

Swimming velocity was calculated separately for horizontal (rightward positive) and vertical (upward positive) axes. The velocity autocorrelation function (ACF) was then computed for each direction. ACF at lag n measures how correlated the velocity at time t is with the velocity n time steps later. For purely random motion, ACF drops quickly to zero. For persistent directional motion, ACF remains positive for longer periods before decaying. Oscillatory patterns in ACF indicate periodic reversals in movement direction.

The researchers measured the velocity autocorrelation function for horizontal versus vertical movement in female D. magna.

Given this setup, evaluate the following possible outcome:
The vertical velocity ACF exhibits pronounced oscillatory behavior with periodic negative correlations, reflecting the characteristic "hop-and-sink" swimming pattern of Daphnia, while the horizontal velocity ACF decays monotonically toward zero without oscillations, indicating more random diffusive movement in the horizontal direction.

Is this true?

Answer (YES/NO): NO